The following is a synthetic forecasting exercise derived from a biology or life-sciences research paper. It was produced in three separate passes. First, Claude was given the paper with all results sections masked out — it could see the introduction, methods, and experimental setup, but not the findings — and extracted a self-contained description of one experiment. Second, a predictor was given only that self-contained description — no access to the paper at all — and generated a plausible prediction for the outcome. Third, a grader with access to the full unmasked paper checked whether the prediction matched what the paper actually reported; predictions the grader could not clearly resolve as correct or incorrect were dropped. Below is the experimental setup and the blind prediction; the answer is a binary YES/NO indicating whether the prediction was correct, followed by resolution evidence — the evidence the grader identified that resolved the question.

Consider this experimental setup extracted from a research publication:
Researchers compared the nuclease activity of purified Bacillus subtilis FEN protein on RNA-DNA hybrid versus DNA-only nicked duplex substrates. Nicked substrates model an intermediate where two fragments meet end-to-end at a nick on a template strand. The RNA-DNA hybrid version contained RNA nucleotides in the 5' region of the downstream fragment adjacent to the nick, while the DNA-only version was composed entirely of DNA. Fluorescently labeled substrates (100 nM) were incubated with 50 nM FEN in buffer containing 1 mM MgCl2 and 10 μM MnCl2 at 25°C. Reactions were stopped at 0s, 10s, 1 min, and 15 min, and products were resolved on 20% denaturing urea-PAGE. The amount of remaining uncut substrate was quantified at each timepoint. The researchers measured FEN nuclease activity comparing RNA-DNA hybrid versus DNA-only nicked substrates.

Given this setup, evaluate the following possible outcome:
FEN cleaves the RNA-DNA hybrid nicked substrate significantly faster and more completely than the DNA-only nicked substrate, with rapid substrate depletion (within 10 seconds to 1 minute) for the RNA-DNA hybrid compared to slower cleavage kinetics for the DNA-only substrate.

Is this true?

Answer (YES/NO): NO